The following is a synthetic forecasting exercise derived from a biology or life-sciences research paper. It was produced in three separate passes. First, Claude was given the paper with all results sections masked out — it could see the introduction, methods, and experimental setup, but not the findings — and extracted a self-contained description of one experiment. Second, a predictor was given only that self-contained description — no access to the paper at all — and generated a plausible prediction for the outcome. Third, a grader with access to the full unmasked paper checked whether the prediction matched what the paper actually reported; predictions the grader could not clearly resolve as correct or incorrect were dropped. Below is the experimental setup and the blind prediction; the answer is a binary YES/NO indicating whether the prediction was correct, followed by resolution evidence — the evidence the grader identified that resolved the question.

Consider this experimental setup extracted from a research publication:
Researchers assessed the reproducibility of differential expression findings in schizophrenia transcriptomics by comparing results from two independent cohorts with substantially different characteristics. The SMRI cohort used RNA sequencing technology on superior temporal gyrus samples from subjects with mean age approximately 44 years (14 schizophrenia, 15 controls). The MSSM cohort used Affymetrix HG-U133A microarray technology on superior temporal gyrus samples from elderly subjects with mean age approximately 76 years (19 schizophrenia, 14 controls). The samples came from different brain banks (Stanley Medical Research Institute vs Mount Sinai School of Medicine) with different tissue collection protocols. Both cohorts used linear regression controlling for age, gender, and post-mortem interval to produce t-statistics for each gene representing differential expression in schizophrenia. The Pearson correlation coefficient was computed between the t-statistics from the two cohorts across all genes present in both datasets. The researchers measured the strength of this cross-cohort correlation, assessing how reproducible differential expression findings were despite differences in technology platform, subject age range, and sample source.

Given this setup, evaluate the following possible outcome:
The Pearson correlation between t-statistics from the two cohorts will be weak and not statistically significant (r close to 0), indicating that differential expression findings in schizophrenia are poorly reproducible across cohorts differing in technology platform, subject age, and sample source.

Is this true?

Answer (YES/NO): NO